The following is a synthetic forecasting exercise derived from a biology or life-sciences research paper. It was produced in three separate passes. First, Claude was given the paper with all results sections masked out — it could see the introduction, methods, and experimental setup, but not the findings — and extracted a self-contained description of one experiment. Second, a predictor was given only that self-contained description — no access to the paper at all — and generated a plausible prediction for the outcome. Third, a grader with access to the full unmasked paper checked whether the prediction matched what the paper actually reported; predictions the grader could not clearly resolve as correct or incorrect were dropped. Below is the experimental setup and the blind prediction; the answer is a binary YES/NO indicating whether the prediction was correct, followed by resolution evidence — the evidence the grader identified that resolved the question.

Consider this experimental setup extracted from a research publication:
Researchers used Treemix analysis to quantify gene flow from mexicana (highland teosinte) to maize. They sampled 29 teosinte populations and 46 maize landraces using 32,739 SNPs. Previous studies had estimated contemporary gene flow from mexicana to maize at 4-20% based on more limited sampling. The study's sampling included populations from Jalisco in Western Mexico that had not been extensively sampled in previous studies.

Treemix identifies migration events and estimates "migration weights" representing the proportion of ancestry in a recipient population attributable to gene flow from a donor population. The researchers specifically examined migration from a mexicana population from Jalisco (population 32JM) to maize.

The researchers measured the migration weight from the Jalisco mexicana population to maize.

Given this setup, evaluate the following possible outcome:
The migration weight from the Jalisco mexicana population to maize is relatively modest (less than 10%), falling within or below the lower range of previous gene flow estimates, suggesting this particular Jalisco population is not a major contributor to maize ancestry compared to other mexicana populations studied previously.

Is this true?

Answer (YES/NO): NO